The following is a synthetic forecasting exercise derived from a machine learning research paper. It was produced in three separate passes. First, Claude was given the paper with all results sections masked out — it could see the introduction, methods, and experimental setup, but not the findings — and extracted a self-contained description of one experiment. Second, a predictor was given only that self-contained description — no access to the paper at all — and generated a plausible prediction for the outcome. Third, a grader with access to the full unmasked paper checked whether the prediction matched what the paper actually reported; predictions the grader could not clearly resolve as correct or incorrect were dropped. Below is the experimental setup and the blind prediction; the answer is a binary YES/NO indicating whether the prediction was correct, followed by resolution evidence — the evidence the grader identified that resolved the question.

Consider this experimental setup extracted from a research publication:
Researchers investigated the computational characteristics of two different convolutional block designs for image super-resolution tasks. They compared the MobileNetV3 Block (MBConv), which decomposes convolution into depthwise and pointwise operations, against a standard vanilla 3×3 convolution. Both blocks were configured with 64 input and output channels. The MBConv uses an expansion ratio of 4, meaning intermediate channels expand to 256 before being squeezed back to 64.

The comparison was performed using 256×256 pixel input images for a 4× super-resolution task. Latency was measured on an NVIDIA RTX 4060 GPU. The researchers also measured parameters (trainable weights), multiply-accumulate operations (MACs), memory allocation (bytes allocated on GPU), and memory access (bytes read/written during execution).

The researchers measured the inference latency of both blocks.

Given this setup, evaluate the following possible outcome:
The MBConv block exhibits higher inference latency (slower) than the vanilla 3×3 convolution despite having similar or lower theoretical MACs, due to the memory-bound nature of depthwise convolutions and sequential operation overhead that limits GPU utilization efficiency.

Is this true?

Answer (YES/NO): YES